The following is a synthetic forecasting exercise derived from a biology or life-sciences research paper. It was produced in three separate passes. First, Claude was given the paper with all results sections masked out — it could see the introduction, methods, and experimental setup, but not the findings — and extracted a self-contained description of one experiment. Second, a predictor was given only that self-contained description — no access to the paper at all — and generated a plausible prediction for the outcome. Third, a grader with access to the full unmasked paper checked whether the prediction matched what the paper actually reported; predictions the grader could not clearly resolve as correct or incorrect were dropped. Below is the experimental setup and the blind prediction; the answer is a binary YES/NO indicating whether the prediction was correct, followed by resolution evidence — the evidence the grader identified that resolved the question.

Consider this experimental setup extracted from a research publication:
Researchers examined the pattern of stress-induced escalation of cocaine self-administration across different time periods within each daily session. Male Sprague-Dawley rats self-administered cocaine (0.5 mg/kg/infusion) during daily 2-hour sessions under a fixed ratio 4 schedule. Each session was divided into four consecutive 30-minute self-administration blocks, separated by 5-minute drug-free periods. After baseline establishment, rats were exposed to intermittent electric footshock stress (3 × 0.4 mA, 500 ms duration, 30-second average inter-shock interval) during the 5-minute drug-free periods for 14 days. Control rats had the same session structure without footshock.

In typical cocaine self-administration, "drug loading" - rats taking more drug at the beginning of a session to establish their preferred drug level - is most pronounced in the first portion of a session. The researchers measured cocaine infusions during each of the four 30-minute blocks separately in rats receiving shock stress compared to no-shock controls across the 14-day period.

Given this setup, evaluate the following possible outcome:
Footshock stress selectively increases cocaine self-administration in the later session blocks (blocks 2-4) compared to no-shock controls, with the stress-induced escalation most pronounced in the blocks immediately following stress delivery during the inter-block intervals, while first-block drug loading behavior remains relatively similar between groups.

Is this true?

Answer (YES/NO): NO